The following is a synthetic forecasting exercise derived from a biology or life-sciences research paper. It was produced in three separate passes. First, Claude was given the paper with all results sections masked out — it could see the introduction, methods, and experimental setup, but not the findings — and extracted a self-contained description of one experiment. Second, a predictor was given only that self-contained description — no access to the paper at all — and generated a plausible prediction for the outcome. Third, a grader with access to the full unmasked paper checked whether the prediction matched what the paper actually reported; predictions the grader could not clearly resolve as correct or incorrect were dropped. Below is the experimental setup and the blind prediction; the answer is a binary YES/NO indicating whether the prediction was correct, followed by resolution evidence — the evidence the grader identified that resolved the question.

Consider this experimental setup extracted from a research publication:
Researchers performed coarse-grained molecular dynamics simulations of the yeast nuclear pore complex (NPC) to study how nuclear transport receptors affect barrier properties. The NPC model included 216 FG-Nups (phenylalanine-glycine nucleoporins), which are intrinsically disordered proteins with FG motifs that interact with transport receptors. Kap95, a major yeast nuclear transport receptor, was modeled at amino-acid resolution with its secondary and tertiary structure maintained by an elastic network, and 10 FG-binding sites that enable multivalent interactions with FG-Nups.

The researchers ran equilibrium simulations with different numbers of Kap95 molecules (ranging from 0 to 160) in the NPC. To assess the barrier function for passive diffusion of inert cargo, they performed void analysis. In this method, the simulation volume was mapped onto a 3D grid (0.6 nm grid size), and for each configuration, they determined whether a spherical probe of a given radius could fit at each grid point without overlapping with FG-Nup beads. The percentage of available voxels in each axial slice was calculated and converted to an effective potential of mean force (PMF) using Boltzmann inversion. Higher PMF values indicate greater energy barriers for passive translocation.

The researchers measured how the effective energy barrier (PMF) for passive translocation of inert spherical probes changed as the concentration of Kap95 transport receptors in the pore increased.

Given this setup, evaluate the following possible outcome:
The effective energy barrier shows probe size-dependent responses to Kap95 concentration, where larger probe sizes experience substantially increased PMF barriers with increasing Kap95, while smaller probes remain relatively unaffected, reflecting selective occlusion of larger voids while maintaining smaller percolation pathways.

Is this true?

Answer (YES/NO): YES